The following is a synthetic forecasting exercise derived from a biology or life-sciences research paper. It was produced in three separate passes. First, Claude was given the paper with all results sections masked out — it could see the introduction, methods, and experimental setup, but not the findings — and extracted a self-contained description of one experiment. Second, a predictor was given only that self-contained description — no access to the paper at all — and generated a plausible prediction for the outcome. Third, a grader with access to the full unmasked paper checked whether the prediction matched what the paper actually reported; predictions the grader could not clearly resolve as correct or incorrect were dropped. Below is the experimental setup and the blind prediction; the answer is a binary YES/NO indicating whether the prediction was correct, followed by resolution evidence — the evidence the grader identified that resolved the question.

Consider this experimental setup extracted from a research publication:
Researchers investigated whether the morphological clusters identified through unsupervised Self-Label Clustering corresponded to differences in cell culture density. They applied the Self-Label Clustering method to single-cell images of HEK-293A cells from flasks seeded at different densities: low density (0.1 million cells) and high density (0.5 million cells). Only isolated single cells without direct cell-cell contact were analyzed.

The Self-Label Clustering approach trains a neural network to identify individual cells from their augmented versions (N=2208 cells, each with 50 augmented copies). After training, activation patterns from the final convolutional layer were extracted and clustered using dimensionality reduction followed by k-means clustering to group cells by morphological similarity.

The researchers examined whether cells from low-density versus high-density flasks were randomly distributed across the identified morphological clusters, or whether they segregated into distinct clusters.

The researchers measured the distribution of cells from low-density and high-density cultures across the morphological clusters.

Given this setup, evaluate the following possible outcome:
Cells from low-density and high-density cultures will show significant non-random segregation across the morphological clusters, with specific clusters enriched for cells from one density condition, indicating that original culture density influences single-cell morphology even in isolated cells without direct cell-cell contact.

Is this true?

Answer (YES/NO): YES